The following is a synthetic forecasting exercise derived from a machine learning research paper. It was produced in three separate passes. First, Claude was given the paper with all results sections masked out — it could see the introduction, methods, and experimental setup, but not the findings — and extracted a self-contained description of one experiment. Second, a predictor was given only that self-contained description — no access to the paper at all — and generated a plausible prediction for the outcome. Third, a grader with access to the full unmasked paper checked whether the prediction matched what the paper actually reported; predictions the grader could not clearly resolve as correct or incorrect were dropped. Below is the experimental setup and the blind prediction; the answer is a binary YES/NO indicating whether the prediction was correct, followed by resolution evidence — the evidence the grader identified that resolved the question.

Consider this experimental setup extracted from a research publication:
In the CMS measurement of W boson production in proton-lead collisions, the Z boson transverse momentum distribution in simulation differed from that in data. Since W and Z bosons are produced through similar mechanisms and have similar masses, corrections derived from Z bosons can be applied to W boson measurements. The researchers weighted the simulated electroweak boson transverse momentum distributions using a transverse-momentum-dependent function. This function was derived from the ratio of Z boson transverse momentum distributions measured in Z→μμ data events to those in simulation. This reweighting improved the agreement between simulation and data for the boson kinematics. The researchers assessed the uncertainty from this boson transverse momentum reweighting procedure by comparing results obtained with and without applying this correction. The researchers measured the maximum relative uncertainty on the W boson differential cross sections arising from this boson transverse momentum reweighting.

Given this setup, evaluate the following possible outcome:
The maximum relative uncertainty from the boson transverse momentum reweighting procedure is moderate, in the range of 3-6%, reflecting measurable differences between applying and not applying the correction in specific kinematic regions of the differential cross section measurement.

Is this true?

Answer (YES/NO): NO